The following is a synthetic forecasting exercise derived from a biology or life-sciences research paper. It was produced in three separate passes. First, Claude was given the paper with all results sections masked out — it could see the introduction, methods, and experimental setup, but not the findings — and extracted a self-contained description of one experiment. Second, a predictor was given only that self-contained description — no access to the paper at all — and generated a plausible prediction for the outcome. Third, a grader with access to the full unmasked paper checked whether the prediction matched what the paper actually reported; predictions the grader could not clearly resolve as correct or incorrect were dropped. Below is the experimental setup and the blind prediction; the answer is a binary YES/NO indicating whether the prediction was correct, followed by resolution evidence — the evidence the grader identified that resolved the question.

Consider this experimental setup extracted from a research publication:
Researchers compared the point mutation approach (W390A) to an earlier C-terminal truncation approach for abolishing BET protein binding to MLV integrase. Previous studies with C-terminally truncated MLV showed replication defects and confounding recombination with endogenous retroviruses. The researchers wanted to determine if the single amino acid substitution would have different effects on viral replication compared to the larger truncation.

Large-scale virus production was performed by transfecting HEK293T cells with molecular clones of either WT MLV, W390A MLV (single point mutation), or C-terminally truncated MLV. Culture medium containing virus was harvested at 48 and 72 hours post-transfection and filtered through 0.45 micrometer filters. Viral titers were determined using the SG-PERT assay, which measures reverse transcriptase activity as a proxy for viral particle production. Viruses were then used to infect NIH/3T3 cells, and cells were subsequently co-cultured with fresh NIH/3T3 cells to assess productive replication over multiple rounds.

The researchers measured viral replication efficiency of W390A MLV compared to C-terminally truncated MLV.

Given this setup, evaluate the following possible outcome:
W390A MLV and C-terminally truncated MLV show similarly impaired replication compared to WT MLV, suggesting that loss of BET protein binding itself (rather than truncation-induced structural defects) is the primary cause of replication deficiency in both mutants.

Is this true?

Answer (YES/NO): NO